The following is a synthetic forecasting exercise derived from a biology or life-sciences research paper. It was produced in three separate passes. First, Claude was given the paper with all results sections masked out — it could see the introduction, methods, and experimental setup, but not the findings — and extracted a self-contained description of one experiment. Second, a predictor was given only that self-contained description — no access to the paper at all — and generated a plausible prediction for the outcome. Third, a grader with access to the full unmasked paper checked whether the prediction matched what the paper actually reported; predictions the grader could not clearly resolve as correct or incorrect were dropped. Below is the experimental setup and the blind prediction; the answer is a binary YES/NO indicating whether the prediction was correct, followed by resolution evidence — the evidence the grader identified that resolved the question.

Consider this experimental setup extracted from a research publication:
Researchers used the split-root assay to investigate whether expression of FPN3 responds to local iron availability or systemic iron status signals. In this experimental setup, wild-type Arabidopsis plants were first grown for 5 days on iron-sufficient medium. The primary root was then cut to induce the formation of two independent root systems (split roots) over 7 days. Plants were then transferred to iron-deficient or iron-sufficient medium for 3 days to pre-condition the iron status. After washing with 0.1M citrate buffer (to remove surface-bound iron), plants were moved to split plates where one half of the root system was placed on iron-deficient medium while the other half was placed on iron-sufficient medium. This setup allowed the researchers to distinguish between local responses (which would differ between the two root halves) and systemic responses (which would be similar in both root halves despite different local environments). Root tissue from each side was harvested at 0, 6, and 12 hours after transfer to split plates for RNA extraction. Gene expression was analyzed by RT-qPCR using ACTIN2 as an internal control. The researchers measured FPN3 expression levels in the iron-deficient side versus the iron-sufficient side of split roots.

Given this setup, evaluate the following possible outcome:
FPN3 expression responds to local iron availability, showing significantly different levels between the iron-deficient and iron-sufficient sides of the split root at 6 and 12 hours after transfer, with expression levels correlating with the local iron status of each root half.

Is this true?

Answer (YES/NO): YES